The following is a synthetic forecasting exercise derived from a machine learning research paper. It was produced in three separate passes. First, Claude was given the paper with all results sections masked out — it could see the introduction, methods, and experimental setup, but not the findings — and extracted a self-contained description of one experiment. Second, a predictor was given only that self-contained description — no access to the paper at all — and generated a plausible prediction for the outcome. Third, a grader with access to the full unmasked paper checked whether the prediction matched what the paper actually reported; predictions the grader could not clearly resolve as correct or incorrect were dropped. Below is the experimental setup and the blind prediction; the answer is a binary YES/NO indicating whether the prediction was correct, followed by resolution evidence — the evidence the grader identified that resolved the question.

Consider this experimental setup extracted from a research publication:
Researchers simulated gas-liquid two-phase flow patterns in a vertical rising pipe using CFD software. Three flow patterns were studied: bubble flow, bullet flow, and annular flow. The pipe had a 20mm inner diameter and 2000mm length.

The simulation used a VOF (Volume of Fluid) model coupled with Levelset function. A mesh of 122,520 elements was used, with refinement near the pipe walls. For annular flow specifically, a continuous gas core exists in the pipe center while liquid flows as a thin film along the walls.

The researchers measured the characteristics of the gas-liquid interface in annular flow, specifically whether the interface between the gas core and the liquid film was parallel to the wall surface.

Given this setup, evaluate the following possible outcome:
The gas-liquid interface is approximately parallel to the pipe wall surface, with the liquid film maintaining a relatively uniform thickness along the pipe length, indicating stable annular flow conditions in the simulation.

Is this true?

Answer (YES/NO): NO